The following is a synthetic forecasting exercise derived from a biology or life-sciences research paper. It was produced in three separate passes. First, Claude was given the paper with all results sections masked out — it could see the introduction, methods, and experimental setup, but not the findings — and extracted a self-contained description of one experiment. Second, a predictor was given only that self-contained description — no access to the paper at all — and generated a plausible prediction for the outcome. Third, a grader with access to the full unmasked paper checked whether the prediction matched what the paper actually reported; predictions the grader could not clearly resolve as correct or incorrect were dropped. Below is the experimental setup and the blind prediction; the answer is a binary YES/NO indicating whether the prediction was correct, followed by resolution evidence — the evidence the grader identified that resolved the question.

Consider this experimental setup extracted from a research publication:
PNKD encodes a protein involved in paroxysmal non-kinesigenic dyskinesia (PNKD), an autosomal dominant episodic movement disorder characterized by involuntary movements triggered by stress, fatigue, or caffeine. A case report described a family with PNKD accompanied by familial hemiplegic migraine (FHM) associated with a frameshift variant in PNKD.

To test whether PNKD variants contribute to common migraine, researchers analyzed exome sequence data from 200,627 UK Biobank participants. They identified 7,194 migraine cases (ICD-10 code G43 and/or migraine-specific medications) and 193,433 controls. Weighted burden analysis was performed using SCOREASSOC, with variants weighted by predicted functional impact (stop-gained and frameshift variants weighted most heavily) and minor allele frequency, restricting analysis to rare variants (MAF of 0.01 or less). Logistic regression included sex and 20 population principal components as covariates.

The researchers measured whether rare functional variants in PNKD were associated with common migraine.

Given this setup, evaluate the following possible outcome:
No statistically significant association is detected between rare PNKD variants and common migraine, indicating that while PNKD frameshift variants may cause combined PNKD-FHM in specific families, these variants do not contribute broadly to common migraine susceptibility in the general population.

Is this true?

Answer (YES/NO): YES